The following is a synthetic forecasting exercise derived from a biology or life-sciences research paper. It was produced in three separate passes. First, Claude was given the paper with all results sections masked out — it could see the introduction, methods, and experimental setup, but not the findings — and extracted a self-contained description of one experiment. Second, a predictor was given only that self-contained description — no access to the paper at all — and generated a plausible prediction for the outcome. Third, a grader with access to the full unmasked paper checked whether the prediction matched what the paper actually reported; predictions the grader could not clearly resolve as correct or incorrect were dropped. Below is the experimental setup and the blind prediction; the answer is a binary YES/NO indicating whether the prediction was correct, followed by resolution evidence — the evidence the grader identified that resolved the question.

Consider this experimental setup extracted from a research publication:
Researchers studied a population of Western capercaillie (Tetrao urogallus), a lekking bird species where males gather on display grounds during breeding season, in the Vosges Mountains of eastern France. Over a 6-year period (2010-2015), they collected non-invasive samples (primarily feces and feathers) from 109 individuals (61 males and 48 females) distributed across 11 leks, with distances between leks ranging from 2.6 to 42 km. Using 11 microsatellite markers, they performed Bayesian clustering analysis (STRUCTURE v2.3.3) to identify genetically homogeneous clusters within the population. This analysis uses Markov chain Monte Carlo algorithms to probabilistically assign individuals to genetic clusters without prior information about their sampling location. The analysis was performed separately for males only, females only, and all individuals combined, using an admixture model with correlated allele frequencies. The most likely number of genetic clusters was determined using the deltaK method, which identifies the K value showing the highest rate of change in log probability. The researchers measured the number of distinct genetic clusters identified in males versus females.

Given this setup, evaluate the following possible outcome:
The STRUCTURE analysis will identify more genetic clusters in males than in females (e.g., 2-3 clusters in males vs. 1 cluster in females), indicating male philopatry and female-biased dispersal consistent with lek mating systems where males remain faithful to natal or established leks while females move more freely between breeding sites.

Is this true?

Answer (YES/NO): YES